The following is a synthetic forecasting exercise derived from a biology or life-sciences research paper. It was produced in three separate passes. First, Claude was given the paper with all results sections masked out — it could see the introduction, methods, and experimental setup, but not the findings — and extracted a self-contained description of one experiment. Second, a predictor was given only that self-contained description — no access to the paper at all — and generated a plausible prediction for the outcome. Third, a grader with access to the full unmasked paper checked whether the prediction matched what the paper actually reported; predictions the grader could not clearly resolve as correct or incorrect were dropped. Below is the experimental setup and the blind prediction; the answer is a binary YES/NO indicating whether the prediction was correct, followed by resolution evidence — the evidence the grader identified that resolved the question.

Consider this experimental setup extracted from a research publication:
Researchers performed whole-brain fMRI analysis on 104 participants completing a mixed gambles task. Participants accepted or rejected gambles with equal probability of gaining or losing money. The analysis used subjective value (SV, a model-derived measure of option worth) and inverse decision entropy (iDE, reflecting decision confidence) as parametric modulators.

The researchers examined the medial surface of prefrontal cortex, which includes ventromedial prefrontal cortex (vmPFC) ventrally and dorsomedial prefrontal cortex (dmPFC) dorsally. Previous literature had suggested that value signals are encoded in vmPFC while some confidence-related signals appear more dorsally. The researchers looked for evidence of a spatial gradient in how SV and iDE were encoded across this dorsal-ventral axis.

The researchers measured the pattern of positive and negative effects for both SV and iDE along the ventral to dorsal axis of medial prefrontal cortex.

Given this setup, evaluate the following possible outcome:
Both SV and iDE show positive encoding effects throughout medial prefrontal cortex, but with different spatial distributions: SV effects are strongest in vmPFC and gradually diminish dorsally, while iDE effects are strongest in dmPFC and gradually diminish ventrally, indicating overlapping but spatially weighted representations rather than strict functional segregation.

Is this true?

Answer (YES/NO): NO